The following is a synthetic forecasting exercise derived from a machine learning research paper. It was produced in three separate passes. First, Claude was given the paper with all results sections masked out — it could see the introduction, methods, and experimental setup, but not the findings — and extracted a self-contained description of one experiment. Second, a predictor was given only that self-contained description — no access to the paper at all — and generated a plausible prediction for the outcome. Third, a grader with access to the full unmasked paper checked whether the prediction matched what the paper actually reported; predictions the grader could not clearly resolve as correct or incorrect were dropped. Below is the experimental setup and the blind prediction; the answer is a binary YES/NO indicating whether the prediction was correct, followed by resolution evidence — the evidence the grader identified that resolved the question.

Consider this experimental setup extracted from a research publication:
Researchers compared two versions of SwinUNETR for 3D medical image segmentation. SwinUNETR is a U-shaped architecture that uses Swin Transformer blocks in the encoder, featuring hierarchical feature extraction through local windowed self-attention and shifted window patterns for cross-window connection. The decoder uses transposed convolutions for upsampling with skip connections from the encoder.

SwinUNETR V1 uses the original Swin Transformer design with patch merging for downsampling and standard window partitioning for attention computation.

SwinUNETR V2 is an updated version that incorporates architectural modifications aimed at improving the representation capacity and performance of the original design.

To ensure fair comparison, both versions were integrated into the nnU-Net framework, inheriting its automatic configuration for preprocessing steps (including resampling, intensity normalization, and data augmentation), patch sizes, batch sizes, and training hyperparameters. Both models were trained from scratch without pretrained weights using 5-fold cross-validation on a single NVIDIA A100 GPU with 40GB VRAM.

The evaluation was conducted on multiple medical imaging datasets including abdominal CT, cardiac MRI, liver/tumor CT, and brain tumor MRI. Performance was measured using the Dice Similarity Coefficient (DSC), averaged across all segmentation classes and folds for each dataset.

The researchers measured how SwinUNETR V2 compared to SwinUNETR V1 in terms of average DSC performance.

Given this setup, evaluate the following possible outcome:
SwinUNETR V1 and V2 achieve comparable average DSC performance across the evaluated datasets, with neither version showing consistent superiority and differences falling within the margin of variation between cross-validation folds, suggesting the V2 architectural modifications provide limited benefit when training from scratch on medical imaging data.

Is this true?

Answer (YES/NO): NO